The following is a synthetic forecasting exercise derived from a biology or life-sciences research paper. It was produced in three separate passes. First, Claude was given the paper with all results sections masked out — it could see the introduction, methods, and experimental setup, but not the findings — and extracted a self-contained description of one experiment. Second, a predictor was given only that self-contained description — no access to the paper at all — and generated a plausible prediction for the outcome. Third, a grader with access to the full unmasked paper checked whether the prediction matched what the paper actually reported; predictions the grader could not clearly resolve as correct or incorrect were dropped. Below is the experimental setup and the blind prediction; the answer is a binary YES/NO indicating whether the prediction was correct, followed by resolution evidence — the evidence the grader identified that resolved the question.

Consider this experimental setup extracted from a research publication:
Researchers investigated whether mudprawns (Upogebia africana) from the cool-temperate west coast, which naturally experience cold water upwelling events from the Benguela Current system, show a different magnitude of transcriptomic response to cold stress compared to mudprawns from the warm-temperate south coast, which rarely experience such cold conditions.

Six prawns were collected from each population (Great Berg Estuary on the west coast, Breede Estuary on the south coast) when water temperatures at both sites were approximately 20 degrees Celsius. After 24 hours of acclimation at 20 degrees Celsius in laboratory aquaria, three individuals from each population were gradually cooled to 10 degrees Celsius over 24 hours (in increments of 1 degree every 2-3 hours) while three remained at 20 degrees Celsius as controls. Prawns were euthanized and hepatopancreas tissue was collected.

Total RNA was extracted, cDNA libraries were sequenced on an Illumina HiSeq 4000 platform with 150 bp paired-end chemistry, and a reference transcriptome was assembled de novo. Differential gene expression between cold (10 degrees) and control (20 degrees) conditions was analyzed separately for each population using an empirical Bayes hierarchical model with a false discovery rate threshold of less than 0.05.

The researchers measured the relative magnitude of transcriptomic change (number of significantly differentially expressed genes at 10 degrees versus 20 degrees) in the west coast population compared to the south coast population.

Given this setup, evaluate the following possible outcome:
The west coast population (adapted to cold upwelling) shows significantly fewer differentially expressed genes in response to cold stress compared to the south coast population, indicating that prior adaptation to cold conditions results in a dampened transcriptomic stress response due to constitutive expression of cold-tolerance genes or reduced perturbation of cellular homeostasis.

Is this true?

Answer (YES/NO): YES